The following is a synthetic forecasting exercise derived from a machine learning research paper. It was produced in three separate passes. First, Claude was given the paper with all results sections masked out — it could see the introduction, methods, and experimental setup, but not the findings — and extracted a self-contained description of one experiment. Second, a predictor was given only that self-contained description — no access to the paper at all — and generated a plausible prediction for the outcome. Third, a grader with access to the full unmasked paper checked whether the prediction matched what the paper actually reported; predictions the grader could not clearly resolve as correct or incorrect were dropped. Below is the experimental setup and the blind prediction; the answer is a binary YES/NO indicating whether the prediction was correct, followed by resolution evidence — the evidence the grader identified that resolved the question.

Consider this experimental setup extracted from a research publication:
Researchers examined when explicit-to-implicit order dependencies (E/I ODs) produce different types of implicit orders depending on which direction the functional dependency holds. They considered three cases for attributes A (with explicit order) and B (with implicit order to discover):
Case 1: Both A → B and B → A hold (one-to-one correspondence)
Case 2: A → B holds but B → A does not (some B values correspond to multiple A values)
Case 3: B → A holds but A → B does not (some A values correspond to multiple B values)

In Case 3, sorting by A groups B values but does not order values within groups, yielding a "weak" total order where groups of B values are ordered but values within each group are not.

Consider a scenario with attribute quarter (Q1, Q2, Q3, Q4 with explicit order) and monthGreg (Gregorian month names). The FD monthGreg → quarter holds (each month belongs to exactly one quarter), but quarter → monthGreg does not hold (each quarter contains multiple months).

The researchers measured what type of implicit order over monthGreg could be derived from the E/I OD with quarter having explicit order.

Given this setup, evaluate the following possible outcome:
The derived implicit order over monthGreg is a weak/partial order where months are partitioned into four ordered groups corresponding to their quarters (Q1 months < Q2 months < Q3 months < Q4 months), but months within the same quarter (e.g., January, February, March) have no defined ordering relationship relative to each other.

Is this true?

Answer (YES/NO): YES